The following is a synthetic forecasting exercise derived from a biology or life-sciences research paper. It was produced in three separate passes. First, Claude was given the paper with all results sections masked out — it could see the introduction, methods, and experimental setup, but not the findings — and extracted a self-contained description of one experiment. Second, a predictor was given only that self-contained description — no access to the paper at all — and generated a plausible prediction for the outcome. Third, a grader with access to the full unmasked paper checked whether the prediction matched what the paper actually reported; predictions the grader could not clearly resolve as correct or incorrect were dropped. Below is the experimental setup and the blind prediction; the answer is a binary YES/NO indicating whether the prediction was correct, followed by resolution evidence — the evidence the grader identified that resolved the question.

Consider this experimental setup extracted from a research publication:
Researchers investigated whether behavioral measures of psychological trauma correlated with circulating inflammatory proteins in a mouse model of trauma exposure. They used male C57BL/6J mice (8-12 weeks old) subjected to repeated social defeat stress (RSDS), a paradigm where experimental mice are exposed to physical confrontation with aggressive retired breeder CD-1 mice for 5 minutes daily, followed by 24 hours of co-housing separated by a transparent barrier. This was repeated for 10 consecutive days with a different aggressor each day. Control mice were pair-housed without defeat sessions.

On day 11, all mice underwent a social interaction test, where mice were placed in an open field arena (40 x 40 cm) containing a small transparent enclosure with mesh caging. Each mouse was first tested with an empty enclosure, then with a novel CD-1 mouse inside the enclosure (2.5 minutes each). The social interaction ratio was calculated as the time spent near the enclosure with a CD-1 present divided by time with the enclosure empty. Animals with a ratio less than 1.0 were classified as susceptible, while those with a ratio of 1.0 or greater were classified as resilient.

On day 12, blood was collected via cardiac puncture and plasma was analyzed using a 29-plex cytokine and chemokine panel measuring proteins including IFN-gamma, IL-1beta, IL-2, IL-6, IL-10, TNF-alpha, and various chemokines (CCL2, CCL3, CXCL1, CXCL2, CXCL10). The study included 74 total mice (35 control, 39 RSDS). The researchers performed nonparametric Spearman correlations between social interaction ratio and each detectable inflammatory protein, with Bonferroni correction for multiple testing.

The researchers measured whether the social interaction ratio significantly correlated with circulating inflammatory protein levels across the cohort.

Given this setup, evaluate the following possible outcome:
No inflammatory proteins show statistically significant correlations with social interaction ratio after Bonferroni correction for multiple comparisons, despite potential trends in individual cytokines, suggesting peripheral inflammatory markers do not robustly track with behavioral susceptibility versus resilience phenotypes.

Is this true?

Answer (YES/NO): YES